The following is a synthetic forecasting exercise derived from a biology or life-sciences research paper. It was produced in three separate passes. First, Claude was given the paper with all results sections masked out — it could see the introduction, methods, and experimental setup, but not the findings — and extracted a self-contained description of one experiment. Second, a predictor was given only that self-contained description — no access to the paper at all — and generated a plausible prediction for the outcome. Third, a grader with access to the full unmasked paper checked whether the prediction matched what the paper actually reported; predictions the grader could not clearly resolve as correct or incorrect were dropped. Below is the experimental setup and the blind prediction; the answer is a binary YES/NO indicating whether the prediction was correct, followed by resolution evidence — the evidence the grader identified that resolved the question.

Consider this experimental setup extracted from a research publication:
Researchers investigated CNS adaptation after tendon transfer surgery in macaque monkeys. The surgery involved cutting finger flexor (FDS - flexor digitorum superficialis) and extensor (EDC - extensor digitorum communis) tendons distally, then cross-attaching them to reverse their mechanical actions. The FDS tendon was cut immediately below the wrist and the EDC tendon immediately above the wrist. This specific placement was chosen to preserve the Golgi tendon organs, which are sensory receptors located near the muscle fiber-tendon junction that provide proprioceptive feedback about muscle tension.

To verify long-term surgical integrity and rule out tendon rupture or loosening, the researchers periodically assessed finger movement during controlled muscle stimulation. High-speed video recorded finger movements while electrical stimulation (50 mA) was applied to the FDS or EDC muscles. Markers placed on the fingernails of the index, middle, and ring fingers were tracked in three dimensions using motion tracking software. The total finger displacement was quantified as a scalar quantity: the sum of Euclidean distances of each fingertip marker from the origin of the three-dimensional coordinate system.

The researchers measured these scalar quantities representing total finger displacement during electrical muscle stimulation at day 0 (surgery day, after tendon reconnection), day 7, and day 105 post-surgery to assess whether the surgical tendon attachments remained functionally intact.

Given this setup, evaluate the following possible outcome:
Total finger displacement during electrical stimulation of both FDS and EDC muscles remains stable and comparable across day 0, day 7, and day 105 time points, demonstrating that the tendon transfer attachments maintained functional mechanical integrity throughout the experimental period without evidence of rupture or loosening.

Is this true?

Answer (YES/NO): YES